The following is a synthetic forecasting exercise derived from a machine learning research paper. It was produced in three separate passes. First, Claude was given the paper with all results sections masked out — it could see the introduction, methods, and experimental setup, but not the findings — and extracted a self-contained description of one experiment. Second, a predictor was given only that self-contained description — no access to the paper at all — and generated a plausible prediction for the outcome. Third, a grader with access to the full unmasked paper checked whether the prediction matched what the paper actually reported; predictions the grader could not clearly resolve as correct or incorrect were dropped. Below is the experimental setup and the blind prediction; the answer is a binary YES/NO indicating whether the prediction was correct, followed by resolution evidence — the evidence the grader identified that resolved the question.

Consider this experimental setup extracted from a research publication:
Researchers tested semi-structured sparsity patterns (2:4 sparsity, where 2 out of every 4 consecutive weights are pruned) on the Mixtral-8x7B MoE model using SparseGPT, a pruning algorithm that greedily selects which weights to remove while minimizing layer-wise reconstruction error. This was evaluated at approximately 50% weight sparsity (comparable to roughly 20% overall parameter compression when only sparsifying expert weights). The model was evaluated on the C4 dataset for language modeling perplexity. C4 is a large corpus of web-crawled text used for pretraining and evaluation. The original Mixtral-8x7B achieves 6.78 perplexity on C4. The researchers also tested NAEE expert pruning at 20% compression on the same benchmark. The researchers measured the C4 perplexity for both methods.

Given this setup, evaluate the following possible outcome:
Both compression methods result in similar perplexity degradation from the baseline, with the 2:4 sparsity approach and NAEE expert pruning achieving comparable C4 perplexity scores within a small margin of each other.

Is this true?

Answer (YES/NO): YES